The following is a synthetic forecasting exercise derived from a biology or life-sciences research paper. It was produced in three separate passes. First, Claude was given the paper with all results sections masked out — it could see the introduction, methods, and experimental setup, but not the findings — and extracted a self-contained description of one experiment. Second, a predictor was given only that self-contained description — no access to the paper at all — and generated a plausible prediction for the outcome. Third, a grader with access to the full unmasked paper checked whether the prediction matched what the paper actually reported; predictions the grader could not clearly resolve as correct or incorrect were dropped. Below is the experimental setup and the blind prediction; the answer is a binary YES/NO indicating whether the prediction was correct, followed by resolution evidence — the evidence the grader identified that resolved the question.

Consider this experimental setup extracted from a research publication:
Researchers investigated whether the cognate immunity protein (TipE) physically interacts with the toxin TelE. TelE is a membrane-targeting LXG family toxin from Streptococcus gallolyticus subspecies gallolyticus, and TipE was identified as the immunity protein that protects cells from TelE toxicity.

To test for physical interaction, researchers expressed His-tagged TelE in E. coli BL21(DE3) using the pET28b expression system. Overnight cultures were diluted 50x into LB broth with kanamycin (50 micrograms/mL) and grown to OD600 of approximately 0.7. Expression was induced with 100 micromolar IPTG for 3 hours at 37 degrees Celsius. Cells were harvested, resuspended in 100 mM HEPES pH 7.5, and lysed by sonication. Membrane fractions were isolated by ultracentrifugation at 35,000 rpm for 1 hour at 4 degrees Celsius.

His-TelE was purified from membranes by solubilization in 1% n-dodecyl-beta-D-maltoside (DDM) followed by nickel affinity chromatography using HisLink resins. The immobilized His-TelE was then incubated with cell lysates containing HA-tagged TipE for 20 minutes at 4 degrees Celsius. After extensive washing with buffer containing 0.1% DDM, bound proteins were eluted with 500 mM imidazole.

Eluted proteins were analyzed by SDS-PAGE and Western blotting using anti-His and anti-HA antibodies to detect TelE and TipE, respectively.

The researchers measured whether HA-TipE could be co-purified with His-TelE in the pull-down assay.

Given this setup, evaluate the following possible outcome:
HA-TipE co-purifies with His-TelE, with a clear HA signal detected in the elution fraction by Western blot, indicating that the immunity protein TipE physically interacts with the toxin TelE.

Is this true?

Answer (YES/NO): YES